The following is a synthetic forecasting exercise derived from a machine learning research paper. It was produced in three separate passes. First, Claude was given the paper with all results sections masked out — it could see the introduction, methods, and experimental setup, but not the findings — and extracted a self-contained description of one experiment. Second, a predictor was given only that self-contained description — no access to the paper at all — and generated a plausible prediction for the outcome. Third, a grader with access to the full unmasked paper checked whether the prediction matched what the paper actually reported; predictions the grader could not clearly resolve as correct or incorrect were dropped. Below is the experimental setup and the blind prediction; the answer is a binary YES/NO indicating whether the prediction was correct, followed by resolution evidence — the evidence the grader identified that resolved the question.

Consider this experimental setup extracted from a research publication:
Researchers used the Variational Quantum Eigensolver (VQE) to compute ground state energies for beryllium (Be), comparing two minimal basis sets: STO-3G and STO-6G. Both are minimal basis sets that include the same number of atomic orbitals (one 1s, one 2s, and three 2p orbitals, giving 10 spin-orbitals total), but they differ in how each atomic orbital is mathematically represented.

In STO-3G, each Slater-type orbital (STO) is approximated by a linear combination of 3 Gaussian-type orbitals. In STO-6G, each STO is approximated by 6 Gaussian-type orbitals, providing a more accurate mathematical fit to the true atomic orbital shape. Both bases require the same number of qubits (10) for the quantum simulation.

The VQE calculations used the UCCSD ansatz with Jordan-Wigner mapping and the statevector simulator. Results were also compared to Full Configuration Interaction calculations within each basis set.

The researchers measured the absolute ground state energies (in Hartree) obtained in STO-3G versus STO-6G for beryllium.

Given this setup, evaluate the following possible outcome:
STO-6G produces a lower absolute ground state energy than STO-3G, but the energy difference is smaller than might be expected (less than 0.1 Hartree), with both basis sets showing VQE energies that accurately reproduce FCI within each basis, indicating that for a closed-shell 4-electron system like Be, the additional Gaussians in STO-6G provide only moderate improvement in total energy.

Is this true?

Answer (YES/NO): NO